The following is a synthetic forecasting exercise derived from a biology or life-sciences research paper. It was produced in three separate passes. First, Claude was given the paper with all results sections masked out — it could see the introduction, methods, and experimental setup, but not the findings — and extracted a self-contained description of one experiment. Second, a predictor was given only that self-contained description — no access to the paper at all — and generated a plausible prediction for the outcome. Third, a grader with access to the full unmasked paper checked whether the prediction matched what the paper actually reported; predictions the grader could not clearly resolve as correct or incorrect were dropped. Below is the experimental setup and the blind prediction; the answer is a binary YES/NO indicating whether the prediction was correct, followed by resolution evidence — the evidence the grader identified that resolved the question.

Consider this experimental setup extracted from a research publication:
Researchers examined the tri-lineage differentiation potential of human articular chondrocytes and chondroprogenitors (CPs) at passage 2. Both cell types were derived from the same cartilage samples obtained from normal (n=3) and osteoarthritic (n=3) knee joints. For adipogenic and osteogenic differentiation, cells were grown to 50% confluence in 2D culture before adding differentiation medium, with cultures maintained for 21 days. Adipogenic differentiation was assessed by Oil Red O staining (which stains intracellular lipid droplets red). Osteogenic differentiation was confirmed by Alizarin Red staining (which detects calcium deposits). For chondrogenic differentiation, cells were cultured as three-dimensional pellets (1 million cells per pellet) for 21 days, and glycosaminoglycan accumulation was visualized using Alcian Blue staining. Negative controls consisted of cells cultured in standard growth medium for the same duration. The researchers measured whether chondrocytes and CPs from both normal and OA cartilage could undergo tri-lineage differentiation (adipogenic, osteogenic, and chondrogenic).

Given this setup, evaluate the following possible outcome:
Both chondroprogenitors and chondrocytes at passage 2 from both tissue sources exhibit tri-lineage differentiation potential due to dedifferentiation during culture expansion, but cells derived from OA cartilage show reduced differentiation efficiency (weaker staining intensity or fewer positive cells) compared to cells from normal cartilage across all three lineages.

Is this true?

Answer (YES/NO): NO